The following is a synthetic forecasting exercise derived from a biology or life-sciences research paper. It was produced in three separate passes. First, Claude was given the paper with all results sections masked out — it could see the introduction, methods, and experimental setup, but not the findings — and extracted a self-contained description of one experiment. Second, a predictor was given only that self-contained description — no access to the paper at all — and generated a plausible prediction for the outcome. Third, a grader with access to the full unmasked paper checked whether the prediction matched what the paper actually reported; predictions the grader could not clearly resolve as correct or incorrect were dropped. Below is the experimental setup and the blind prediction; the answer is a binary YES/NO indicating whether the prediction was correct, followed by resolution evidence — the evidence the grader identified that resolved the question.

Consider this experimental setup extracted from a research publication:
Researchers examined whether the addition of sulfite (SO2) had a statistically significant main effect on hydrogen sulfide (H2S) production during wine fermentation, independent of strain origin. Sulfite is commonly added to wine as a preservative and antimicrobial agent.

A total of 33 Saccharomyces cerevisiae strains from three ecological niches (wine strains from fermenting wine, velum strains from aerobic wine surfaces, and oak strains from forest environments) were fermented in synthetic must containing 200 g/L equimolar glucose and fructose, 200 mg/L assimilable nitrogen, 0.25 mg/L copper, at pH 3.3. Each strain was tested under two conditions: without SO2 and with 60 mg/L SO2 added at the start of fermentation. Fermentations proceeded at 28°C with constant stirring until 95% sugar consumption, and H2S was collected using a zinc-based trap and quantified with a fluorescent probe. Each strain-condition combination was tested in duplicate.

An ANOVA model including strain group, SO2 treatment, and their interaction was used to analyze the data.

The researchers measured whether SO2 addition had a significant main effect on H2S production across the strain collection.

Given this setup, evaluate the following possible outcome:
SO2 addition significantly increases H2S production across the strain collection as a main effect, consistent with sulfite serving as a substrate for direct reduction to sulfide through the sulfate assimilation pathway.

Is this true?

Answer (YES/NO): YES